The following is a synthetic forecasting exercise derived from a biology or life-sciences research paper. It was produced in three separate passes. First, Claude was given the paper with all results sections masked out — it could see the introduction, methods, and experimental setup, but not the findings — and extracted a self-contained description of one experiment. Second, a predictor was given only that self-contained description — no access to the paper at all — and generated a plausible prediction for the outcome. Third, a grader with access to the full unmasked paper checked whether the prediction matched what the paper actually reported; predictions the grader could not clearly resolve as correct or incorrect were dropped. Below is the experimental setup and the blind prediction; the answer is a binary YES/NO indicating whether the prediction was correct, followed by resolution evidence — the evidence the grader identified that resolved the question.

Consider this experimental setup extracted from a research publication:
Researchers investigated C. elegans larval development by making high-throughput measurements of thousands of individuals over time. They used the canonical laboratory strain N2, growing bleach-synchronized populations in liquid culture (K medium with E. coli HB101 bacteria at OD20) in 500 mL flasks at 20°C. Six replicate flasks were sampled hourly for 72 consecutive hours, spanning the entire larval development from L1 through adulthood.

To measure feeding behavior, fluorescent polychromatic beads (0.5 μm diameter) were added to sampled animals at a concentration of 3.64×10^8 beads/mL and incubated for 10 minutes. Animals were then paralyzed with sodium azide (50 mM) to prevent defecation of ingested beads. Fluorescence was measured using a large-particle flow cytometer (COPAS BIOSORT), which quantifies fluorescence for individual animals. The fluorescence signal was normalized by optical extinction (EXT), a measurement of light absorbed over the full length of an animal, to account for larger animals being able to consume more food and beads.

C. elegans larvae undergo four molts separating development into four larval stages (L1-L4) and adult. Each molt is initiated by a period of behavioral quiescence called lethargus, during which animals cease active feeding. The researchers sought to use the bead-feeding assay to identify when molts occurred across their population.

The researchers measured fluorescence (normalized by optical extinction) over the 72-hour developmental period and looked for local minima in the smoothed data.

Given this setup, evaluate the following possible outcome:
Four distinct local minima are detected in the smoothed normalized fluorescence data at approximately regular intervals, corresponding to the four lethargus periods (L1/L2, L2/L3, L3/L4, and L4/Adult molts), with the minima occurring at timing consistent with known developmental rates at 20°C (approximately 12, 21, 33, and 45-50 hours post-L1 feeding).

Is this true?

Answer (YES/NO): NO